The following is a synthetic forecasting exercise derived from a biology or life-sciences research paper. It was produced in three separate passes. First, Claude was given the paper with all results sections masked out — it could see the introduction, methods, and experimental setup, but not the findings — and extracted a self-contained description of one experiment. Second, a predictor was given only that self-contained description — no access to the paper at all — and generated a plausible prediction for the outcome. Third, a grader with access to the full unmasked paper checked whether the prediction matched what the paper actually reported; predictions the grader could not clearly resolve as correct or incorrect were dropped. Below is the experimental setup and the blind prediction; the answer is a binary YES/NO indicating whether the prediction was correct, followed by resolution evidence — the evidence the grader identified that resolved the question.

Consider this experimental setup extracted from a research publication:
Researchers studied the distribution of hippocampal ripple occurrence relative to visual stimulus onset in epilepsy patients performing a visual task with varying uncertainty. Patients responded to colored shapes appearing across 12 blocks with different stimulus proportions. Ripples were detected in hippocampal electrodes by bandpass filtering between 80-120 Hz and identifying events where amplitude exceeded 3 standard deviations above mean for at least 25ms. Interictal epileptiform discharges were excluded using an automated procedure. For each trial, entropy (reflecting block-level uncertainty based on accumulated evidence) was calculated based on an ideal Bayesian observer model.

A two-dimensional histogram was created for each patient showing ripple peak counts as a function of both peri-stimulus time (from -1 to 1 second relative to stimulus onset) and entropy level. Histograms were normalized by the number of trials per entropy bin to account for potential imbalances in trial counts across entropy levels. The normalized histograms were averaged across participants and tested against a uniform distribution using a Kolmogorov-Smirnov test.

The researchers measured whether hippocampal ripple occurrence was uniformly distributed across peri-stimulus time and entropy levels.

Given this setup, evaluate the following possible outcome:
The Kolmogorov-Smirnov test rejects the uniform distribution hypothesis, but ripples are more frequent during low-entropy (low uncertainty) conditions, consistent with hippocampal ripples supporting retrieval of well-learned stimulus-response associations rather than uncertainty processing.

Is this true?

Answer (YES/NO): NO